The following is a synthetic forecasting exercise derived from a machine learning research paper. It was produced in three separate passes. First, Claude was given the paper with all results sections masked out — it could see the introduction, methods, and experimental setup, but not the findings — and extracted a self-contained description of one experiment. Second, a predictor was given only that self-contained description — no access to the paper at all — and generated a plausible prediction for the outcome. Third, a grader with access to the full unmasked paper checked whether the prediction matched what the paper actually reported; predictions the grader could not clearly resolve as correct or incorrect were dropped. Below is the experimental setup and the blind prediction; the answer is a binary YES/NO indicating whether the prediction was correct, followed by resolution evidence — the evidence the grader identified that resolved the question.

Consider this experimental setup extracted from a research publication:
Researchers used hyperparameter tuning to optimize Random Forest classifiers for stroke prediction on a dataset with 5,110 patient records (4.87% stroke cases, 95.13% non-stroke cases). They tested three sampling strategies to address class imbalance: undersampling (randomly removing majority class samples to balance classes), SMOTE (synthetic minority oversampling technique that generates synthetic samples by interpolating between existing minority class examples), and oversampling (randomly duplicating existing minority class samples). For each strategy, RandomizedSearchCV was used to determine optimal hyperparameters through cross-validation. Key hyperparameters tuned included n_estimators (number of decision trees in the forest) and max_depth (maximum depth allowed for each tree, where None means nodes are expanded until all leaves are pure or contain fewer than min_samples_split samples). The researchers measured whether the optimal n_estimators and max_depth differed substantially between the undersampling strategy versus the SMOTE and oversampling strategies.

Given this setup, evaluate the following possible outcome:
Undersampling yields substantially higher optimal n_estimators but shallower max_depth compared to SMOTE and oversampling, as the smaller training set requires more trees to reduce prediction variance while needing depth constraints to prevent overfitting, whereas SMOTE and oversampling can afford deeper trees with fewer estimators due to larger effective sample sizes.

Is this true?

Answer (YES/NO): NO